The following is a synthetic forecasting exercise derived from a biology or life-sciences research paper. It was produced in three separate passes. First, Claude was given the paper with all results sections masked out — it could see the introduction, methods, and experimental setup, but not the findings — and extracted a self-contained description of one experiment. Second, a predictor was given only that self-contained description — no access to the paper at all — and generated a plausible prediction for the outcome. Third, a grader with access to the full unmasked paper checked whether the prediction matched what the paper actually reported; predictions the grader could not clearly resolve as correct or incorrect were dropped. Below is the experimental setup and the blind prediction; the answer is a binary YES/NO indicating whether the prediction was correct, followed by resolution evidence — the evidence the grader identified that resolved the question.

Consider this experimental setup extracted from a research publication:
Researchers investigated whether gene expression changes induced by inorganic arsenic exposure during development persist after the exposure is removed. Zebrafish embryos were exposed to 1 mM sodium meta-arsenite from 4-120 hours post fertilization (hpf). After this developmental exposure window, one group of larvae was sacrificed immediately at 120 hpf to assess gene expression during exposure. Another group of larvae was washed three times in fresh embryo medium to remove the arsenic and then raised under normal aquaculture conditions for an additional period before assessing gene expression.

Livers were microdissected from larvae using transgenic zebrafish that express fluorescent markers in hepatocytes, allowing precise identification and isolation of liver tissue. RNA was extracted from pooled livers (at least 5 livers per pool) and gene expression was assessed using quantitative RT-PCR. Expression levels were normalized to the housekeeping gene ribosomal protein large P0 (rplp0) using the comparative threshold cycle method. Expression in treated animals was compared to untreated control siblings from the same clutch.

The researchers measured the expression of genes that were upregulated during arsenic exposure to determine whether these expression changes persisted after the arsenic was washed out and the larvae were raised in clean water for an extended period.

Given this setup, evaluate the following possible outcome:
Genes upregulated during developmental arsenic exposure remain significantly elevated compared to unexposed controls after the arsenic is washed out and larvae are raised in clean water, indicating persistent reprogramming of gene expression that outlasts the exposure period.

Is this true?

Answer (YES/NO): NO